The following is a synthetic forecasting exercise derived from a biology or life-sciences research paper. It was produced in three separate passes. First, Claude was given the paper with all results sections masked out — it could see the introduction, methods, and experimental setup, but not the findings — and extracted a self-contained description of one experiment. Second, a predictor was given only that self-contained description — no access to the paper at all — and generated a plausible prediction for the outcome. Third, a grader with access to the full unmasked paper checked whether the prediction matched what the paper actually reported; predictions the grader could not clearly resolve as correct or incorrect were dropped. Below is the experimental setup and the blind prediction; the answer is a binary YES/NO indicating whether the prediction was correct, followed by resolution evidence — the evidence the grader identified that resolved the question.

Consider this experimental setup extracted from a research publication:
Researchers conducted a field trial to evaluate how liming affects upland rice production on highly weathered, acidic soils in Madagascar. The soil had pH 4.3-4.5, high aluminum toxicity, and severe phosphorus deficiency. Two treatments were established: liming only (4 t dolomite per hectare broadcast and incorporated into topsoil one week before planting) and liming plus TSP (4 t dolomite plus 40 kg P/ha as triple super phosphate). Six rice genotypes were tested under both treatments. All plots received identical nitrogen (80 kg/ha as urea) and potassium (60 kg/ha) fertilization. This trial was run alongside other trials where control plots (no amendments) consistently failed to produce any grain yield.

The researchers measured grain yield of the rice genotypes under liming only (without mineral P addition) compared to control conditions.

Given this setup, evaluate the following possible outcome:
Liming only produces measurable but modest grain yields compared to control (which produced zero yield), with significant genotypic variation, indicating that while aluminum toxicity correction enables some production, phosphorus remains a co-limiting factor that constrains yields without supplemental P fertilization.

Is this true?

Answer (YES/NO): YES